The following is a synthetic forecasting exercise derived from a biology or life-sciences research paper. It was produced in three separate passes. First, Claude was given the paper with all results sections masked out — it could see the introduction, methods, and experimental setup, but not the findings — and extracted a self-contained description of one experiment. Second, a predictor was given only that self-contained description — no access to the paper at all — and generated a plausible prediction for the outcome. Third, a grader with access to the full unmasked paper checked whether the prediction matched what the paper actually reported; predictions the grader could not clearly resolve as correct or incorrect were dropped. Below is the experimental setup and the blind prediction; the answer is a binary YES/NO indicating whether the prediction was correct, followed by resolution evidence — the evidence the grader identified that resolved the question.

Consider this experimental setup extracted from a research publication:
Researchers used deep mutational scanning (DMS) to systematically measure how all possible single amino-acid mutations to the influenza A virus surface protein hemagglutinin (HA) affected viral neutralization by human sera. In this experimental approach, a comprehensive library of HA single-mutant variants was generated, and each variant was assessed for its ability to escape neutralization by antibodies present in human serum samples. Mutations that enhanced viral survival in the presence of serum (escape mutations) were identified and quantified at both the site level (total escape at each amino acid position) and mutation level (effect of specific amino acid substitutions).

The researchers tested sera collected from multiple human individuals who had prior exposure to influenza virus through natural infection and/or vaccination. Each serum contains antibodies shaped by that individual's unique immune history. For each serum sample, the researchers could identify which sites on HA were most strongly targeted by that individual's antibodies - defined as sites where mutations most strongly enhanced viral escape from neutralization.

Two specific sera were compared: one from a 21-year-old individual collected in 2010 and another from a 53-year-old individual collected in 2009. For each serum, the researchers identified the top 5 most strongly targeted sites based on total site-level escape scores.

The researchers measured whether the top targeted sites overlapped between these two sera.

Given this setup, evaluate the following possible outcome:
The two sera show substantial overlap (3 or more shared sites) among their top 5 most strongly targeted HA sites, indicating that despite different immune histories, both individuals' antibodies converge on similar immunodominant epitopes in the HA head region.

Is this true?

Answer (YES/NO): NO